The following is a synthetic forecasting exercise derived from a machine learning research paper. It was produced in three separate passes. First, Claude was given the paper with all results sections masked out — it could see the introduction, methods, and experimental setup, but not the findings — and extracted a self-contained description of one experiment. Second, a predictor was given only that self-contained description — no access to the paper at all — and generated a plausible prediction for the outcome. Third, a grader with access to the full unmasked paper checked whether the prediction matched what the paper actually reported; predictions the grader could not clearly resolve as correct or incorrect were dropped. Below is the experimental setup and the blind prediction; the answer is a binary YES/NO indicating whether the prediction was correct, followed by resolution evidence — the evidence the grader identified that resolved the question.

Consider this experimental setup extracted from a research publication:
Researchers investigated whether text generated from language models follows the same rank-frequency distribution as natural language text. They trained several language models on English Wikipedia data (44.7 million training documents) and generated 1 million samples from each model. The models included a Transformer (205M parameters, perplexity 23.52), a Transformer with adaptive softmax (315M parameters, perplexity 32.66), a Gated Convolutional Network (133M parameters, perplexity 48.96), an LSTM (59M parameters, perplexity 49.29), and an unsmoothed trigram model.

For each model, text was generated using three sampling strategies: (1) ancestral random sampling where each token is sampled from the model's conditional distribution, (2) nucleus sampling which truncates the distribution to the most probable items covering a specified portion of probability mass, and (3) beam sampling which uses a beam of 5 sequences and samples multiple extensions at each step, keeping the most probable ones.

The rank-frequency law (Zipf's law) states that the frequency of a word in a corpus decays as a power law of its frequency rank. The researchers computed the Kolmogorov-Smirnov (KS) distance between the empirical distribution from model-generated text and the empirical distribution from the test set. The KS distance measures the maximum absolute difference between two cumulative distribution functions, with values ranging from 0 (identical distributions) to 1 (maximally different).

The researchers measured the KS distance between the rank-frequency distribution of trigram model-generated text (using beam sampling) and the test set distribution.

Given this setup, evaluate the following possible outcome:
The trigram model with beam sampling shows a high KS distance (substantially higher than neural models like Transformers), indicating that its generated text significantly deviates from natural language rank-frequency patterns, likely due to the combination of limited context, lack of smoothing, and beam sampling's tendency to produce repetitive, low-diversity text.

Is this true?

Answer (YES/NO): YES